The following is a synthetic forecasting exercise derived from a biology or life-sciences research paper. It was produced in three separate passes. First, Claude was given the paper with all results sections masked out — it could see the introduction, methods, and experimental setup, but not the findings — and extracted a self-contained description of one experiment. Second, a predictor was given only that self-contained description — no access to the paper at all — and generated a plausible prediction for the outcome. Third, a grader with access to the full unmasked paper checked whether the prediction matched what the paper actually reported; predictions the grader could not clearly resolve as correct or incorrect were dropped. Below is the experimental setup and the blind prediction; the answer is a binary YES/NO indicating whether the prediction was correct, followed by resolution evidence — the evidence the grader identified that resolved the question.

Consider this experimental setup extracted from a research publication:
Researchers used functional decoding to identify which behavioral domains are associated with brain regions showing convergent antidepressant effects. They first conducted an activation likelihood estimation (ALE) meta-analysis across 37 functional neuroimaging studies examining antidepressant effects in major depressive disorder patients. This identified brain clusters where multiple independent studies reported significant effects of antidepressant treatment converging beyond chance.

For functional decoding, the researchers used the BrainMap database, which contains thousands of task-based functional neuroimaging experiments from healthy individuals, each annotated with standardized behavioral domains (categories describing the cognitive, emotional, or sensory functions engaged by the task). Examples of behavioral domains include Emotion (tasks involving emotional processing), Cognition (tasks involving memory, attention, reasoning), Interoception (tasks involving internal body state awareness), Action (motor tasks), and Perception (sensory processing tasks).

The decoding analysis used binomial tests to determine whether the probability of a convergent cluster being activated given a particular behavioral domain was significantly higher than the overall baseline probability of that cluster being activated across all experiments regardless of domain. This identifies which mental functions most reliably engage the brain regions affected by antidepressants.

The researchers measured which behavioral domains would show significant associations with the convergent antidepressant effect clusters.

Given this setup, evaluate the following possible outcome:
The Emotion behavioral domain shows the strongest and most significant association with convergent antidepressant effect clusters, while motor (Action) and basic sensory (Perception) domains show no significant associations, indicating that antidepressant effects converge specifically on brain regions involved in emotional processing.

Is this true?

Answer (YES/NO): NO